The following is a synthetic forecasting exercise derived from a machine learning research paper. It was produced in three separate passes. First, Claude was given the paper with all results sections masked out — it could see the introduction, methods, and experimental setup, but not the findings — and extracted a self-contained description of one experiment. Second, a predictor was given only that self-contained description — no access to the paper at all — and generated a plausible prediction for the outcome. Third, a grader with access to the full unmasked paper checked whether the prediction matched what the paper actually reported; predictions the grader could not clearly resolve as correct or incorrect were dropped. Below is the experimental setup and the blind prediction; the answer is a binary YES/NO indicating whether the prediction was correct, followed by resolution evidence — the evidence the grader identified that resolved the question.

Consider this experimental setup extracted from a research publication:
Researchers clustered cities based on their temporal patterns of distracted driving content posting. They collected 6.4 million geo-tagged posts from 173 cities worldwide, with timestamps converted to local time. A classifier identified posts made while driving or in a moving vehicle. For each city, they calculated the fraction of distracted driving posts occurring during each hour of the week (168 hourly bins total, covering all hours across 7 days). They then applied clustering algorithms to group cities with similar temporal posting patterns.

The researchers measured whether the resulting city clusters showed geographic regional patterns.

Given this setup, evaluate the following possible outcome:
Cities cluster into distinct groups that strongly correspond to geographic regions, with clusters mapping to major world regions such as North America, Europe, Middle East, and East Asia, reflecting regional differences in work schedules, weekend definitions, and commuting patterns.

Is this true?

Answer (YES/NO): YES